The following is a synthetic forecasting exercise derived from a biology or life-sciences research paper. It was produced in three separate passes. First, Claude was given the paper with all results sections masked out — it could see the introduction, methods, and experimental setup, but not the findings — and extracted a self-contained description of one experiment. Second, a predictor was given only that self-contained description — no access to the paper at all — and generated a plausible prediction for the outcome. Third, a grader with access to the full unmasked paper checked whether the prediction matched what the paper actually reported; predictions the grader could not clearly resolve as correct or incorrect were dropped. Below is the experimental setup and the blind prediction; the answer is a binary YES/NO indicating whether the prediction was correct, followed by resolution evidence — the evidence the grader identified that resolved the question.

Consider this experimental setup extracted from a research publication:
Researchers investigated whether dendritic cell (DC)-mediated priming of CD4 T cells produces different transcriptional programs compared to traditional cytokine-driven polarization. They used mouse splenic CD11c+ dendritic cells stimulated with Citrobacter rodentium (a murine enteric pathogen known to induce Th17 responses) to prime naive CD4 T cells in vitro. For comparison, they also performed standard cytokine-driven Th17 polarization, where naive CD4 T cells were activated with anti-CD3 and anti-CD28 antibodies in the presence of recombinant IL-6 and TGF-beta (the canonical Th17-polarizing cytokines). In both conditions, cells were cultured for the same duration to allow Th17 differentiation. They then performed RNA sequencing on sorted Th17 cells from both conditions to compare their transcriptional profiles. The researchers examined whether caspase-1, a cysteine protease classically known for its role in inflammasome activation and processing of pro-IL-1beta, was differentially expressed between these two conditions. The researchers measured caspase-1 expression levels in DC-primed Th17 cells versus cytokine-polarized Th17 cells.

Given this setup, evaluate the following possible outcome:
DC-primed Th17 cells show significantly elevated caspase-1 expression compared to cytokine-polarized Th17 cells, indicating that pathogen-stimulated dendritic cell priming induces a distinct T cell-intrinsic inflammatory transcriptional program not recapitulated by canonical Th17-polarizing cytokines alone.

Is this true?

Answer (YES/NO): YES